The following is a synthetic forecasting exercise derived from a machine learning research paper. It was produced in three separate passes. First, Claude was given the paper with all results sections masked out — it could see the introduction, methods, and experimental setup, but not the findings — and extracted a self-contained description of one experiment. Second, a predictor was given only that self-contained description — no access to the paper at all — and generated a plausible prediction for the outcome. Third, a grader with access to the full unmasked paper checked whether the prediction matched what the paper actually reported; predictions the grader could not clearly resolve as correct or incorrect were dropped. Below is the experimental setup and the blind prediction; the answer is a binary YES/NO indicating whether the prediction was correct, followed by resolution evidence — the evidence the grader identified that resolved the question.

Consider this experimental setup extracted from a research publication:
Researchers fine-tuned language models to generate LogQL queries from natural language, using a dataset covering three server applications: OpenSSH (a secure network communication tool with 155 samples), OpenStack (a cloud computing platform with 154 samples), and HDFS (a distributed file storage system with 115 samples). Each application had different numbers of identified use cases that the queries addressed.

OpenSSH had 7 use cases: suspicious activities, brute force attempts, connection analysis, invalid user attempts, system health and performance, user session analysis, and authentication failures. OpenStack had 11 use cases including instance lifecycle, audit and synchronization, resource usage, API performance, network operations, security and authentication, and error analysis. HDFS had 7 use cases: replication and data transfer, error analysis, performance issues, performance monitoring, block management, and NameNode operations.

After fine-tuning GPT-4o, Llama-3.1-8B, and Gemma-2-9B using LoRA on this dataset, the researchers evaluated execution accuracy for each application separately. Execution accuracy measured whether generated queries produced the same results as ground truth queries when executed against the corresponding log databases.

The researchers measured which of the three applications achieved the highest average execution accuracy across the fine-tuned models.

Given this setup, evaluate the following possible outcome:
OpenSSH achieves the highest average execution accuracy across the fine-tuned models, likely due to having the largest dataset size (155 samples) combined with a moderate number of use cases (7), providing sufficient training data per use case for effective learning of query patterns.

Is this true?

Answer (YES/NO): NO